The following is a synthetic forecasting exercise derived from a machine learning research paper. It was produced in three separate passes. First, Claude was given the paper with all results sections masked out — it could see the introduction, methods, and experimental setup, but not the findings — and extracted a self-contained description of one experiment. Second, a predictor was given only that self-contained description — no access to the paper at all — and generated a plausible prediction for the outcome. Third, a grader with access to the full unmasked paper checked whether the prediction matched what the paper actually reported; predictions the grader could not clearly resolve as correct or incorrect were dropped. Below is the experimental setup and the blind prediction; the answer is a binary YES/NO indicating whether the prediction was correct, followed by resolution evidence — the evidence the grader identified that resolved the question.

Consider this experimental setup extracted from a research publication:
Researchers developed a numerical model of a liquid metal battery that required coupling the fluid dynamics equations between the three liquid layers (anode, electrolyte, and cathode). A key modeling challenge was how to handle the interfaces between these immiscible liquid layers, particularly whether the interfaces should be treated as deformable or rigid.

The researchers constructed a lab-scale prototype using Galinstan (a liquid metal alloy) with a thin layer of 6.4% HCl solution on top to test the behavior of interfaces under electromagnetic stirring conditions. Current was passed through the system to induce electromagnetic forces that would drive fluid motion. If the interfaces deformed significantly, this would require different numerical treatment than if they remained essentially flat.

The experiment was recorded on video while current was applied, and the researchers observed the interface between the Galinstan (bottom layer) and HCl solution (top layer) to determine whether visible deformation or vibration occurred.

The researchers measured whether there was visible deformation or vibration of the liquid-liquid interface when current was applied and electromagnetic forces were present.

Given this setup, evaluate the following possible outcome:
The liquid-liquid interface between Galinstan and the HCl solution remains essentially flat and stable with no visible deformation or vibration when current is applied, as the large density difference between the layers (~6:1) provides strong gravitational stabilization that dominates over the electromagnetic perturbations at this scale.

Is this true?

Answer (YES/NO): YES